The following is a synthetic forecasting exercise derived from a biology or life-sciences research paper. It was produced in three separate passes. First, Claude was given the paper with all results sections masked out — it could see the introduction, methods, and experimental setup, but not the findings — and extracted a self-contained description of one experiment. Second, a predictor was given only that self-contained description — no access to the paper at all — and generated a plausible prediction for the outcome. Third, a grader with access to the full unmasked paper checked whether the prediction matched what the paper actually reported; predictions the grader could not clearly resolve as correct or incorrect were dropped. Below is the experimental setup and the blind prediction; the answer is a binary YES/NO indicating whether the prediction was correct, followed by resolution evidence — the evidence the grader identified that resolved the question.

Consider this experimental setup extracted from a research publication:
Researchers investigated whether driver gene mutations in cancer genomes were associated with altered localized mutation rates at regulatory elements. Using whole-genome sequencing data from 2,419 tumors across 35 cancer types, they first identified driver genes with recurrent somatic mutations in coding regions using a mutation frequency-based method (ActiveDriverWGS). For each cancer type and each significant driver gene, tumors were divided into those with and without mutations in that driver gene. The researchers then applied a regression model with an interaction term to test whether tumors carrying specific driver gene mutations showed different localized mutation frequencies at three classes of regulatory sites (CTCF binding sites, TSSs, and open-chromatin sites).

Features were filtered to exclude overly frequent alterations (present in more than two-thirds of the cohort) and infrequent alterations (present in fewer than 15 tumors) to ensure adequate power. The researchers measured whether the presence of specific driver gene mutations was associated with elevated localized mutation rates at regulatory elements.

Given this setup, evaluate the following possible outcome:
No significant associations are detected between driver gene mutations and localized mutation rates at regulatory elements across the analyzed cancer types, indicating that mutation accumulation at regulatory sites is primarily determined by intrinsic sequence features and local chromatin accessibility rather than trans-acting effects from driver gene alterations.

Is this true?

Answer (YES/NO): NO